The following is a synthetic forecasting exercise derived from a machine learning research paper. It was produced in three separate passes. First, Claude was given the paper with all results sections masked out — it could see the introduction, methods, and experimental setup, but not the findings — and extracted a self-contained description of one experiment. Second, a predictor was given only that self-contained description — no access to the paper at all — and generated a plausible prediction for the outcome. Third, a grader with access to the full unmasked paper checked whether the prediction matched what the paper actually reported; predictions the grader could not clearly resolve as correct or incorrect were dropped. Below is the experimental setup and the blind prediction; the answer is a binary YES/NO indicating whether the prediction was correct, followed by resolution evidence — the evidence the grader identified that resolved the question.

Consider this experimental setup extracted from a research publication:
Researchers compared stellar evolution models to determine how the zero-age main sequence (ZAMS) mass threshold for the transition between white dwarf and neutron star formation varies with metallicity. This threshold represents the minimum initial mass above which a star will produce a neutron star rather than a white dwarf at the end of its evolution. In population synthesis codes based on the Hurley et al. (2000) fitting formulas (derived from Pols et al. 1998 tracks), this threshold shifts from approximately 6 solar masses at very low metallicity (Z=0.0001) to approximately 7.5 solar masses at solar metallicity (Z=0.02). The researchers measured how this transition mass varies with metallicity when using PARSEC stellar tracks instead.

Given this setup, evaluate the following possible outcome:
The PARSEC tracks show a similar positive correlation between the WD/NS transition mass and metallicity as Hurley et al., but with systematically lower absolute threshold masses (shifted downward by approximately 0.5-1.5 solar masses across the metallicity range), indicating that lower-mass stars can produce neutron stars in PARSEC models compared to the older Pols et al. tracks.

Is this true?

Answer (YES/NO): NO